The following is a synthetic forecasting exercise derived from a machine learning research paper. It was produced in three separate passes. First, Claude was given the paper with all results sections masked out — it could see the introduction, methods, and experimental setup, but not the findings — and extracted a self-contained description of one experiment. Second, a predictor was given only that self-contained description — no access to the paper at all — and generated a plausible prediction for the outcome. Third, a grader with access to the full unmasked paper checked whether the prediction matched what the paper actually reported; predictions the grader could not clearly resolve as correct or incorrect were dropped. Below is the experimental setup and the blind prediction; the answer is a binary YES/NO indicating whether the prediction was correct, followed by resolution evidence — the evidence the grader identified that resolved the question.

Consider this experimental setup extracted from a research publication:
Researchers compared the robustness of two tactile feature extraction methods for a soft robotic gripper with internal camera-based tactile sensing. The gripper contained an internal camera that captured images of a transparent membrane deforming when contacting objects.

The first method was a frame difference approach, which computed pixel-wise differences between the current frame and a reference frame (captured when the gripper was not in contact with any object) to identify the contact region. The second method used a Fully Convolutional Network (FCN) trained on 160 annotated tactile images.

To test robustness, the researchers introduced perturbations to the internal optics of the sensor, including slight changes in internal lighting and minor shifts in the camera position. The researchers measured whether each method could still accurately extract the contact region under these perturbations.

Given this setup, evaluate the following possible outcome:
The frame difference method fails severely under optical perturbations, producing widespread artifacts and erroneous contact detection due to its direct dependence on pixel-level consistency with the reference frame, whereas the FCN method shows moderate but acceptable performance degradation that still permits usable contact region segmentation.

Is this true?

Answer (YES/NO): NO